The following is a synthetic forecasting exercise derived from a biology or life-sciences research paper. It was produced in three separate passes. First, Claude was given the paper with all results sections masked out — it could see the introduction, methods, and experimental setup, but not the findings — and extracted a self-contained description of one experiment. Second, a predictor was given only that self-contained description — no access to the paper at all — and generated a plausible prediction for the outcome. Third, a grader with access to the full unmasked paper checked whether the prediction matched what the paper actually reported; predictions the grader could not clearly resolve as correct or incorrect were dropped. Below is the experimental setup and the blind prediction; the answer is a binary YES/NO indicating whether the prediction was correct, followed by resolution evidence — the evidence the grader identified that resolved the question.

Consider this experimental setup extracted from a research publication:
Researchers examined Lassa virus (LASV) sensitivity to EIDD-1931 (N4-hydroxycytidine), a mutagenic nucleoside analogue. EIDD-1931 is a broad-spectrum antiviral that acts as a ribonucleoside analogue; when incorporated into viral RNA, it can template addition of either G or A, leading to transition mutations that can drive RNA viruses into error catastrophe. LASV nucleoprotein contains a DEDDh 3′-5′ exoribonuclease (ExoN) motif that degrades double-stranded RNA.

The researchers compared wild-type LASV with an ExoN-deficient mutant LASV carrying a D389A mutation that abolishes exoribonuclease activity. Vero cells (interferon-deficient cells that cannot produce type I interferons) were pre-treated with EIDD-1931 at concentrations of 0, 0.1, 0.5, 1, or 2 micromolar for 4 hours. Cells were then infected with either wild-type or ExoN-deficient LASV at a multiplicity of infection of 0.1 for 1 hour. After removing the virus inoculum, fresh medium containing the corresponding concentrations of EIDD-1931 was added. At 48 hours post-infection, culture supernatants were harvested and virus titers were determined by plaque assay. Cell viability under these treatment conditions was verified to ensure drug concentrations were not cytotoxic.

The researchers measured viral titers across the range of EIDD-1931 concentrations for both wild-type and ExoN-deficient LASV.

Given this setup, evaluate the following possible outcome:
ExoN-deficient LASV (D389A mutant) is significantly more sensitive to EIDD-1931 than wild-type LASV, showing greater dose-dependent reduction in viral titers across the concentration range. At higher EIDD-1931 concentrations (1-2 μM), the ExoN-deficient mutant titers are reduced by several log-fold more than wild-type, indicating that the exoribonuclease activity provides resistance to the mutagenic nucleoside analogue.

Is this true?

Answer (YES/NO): NO